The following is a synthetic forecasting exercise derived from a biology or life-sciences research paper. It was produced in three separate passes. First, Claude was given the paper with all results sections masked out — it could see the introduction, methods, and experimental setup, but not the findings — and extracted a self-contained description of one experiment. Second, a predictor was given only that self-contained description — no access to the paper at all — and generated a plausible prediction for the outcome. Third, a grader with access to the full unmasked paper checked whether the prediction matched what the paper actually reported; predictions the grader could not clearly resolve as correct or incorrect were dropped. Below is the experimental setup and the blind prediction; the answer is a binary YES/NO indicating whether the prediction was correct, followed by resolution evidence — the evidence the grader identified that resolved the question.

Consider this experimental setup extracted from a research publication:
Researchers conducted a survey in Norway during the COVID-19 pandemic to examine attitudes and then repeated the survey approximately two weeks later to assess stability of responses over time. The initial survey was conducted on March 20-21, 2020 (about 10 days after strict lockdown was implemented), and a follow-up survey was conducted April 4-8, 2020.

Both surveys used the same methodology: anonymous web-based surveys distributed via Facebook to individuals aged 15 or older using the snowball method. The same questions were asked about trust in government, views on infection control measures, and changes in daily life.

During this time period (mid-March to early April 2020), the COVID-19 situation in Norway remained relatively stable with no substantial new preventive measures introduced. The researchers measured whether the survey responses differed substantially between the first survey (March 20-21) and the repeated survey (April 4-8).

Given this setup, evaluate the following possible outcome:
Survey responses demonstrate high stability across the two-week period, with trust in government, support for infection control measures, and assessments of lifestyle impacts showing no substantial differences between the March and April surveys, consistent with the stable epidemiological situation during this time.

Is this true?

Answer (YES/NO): YES